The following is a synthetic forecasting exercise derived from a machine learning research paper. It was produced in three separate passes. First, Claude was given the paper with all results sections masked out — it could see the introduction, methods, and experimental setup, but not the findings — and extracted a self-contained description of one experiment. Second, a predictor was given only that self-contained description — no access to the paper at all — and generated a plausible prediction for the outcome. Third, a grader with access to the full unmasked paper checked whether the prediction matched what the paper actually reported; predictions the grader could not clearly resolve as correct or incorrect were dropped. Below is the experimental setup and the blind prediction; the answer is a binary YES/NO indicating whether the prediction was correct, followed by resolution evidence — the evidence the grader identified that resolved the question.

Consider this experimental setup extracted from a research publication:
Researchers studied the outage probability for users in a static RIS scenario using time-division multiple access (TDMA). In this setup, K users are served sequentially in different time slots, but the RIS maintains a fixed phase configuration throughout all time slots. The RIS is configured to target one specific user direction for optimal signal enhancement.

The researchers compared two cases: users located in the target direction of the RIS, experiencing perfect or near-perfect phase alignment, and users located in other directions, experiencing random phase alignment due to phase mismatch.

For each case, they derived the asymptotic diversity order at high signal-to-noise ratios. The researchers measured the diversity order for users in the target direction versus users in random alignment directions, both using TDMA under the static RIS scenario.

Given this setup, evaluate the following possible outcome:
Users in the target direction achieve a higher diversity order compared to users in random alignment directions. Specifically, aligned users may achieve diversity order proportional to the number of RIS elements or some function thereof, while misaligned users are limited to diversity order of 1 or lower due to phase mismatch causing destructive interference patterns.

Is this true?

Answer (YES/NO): YES